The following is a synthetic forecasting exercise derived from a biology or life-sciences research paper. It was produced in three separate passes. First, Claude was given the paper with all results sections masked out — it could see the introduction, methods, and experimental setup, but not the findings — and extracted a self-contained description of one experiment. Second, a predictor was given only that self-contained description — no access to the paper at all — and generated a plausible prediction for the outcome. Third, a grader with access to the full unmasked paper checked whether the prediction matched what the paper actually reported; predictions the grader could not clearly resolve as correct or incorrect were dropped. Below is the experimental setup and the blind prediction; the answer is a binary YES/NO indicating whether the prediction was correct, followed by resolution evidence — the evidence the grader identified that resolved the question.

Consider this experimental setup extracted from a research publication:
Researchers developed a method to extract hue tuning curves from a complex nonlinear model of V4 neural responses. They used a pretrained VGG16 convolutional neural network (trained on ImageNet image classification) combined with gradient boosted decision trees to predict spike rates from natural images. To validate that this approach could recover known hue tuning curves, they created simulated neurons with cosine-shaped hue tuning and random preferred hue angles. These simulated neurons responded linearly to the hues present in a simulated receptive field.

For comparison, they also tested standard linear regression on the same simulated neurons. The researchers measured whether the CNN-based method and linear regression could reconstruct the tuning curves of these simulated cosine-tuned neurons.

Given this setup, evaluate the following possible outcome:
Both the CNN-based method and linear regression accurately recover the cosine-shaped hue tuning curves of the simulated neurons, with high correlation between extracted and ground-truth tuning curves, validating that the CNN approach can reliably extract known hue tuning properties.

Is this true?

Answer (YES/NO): YES